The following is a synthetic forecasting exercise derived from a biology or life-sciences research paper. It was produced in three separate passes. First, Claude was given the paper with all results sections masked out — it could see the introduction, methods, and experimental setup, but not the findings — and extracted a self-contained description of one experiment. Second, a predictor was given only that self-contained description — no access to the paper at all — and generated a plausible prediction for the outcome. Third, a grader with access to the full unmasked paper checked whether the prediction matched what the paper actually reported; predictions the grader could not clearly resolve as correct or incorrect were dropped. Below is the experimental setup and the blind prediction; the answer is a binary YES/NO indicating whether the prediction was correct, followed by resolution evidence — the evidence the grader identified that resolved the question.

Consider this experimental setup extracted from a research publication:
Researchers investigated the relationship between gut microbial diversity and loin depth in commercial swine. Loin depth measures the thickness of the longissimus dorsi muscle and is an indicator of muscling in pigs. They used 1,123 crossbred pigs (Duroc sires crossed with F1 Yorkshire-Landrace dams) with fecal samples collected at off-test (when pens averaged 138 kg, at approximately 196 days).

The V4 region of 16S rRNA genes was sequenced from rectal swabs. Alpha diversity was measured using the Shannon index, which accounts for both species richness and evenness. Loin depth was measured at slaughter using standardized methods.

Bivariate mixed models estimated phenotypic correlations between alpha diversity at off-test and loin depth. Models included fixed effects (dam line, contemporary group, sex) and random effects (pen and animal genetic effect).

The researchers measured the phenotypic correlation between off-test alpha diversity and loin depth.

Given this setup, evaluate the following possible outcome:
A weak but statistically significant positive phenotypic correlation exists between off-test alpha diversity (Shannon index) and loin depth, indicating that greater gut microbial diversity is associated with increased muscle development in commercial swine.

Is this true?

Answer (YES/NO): NO